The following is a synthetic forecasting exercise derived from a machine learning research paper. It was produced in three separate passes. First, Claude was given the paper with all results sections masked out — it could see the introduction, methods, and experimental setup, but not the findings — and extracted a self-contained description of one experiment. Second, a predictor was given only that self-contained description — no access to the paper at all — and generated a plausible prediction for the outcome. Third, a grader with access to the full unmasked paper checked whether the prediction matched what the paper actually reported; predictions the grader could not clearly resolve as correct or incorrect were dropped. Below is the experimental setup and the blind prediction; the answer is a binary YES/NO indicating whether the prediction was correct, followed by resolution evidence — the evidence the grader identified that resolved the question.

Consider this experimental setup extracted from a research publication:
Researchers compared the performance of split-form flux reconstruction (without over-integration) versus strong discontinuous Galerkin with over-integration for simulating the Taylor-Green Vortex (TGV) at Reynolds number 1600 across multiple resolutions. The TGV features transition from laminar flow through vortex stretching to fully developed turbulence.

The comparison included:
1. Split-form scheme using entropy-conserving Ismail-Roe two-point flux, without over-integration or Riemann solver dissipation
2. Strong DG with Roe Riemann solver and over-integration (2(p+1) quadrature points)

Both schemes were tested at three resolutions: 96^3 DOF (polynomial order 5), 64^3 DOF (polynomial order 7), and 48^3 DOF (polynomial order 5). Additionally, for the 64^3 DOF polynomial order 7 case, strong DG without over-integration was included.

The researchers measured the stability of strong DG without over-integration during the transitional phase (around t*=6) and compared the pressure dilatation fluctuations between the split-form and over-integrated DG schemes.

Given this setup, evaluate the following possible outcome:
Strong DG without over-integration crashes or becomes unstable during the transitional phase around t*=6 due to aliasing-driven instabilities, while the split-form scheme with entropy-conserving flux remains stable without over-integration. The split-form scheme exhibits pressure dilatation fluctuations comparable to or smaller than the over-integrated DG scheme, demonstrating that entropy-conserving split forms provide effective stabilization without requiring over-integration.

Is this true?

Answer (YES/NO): NO